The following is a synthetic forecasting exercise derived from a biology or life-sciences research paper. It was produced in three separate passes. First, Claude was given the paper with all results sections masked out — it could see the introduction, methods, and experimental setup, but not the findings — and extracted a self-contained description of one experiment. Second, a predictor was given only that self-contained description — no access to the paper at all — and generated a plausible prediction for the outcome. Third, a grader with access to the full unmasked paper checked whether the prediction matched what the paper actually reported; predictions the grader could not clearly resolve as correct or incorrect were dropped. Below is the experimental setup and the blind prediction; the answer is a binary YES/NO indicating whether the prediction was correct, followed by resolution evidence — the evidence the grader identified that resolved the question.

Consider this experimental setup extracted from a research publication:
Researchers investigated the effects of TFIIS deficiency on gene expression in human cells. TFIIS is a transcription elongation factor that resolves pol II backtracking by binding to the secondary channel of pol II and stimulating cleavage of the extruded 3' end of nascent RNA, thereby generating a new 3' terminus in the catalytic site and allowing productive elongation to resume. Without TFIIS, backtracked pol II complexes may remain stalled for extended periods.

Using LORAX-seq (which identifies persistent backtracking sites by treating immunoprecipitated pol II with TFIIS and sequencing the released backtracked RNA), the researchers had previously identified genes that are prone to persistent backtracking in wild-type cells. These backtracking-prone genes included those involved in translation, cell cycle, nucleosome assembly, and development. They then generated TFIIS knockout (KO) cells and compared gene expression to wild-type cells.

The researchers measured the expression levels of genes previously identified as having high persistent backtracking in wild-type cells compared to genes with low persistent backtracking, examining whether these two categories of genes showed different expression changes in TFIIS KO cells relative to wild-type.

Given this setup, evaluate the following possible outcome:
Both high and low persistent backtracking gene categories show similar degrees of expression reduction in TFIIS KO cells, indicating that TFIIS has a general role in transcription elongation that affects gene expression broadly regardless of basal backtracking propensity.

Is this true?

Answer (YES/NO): NO